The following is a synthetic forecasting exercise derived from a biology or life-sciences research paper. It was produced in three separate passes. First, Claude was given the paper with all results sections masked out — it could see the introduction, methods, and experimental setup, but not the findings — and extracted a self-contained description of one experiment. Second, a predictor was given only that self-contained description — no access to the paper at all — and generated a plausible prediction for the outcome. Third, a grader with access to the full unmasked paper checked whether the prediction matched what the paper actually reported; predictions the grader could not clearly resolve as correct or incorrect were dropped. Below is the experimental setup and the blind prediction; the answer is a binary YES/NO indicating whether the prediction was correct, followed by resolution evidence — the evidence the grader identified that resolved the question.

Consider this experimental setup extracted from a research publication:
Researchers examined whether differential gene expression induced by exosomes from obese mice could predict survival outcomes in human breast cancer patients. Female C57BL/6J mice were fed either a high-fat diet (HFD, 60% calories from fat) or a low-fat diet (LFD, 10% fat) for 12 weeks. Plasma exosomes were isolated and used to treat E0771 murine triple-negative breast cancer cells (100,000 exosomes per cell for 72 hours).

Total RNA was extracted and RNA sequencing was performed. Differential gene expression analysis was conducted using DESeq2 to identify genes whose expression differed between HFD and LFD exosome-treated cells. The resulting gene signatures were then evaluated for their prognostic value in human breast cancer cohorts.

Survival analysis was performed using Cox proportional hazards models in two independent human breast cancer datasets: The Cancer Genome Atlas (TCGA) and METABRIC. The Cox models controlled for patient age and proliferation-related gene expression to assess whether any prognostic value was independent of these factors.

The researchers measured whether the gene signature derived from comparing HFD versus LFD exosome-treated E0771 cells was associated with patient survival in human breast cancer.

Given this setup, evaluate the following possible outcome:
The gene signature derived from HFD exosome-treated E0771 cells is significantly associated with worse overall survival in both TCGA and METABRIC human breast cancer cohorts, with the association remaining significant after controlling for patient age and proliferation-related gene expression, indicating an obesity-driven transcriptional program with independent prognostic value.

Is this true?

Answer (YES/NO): NO